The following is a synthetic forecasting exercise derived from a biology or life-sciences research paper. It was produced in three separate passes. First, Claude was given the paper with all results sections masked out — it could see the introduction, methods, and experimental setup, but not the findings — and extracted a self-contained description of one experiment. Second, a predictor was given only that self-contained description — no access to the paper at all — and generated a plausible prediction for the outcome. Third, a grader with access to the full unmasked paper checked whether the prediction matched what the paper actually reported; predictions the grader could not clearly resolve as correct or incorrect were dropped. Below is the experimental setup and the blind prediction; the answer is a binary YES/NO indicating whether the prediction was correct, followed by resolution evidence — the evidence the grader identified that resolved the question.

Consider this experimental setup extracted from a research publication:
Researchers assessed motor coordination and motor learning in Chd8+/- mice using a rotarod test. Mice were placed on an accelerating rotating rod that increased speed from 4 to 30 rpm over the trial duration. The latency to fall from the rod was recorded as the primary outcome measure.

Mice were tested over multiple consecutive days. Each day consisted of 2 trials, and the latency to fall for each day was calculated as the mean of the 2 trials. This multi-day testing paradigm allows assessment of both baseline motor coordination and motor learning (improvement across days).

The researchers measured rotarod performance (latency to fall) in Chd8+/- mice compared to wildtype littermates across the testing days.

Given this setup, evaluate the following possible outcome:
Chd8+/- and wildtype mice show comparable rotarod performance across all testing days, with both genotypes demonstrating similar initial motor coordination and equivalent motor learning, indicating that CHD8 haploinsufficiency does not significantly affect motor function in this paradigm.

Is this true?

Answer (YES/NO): YES